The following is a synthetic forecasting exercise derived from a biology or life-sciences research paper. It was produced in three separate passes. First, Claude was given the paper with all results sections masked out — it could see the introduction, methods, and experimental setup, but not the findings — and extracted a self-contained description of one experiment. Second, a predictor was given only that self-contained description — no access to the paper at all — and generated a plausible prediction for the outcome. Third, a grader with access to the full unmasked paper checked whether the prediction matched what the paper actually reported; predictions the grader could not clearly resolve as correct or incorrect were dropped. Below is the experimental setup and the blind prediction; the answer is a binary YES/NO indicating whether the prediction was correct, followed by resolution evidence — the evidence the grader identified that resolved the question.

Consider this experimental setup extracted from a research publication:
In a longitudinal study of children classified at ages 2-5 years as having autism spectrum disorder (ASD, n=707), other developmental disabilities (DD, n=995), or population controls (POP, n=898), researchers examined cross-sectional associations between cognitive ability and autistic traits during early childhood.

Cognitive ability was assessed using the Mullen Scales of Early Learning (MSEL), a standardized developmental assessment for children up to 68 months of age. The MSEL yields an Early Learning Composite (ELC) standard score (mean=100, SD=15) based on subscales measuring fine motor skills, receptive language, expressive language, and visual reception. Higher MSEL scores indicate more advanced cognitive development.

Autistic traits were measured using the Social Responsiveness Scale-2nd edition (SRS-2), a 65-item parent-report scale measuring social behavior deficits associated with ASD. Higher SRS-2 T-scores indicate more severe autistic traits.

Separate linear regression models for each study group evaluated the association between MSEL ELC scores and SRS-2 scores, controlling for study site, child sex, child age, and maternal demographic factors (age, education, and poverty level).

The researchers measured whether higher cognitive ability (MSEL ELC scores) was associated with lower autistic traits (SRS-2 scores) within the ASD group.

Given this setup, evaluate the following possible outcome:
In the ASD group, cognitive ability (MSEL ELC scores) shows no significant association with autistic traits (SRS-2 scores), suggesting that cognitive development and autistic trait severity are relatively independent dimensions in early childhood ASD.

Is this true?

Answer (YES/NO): NO